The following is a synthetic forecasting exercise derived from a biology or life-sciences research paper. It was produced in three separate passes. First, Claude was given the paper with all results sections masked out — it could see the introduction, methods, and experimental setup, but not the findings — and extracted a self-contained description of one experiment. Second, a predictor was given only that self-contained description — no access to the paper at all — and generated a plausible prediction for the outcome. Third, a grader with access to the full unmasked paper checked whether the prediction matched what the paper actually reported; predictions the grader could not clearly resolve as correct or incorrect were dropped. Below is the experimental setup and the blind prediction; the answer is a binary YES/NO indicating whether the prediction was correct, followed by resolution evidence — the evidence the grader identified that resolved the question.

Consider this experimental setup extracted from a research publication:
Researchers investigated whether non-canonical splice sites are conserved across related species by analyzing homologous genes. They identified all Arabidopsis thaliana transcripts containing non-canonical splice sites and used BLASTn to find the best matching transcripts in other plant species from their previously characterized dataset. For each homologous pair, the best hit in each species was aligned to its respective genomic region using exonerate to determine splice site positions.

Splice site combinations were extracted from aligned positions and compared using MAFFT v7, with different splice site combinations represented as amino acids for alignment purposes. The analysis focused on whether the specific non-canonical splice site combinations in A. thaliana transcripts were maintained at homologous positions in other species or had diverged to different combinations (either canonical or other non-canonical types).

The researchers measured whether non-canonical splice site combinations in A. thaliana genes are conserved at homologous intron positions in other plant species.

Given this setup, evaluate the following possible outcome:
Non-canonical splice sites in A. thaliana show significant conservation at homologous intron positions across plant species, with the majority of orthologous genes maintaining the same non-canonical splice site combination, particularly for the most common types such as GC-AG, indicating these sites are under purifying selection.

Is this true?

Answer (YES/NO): NO